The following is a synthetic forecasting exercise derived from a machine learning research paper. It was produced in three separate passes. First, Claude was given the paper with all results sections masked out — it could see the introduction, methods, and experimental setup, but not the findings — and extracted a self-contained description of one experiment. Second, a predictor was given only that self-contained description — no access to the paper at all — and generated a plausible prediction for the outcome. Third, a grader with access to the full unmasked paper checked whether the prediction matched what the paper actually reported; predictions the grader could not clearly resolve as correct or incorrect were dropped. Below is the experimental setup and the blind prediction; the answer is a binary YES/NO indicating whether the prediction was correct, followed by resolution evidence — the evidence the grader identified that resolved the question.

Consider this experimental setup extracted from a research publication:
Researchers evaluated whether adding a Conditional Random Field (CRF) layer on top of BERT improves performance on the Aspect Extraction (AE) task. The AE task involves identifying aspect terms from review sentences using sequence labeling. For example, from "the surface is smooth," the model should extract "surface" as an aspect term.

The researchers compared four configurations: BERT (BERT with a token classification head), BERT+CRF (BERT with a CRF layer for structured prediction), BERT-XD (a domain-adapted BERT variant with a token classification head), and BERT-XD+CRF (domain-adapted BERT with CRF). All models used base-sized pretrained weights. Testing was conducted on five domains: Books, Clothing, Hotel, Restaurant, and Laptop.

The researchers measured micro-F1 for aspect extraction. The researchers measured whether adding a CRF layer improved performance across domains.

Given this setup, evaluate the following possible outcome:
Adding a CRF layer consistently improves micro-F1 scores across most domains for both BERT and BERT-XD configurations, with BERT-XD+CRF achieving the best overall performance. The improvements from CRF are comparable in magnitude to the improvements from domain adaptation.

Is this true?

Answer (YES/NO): NO